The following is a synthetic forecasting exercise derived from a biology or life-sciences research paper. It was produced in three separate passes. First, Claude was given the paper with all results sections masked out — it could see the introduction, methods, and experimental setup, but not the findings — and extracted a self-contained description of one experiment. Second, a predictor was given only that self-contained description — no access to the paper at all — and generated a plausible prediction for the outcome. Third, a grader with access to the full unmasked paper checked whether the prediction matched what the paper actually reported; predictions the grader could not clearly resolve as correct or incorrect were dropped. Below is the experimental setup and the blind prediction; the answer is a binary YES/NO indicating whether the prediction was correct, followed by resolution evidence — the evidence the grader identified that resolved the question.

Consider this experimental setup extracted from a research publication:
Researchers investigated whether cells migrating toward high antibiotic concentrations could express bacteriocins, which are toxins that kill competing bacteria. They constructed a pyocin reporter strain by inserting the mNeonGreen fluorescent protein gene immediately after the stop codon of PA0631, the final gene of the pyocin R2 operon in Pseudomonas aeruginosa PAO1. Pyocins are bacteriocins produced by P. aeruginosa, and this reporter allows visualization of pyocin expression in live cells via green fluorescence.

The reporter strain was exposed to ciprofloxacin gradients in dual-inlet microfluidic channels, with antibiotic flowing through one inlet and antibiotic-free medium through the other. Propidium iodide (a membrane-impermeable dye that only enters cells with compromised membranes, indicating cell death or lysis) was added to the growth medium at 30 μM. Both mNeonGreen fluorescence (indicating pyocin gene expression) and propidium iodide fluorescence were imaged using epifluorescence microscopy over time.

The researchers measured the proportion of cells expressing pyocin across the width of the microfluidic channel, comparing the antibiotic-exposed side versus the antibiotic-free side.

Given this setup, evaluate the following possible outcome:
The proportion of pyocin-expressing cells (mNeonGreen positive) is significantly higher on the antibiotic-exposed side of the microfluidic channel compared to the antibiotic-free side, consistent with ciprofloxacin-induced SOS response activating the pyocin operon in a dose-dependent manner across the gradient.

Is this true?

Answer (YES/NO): NO